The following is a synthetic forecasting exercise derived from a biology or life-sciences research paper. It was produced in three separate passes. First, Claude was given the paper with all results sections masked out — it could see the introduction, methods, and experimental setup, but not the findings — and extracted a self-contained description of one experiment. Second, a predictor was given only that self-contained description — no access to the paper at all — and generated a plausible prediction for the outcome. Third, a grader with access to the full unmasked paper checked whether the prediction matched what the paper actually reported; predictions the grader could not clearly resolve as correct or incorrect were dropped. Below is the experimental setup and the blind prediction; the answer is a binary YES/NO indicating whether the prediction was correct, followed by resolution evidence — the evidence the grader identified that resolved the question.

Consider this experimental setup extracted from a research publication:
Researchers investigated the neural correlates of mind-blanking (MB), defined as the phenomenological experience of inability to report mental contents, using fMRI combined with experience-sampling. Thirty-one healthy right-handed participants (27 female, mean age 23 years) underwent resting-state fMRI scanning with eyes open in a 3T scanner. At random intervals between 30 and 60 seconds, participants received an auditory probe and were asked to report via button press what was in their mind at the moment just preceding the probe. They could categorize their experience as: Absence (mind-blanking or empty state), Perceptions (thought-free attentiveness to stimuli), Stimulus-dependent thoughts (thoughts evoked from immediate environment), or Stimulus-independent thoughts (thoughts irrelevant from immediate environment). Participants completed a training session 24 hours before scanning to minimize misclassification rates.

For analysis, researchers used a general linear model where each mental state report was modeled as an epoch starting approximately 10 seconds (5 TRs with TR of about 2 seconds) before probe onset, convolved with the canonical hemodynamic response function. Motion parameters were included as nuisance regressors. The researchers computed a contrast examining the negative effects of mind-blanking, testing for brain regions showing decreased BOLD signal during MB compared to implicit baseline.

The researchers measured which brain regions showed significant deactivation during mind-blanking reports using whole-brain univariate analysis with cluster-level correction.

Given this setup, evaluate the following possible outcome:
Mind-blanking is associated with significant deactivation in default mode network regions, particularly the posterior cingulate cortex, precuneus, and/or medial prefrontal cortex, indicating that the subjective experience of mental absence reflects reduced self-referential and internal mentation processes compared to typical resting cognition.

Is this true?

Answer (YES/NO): NO